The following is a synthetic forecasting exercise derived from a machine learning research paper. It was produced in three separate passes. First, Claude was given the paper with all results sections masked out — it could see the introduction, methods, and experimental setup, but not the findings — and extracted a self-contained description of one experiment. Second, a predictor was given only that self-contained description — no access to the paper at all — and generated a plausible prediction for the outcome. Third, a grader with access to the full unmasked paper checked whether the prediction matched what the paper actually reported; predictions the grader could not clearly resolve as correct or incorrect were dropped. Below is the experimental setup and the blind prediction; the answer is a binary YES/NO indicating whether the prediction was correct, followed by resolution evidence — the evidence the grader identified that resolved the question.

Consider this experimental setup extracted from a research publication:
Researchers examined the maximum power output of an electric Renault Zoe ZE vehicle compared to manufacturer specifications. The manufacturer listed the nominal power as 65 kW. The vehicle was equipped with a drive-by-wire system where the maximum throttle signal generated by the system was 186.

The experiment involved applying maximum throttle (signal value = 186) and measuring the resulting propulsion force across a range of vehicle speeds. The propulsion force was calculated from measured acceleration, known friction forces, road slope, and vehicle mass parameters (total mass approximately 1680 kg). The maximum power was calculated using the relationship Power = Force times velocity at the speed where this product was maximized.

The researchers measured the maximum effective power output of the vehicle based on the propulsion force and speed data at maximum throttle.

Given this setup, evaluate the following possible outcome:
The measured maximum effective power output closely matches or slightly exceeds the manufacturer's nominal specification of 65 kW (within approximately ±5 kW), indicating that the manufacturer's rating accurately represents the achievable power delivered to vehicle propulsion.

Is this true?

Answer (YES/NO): NO